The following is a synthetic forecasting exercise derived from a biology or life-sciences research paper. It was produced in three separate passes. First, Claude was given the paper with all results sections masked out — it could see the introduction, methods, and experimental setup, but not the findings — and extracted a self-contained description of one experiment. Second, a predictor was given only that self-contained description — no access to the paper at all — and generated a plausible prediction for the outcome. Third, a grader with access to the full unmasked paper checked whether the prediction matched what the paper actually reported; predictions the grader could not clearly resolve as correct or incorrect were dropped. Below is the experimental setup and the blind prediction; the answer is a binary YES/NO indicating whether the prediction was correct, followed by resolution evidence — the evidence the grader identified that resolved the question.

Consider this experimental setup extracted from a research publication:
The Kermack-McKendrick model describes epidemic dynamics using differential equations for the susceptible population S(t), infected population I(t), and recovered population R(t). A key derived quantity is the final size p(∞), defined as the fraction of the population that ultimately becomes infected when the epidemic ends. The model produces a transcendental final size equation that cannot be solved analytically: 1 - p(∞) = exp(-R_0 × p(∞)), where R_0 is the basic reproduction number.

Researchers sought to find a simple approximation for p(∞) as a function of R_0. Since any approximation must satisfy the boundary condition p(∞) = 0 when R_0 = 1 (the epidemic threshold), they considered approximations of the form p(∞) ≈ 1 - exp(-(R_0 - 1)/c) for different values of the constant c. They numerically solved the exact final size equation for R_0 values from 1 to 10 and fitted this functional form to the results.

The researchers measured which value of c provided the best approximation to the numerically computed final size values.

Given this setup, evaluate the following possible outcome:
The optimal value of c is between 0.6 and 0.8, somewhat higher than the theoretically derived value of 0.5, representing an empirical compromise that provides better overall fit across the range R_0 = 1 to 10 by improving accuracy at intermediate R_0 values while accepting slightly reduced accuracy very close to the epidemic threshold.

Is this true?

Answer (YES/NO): NO